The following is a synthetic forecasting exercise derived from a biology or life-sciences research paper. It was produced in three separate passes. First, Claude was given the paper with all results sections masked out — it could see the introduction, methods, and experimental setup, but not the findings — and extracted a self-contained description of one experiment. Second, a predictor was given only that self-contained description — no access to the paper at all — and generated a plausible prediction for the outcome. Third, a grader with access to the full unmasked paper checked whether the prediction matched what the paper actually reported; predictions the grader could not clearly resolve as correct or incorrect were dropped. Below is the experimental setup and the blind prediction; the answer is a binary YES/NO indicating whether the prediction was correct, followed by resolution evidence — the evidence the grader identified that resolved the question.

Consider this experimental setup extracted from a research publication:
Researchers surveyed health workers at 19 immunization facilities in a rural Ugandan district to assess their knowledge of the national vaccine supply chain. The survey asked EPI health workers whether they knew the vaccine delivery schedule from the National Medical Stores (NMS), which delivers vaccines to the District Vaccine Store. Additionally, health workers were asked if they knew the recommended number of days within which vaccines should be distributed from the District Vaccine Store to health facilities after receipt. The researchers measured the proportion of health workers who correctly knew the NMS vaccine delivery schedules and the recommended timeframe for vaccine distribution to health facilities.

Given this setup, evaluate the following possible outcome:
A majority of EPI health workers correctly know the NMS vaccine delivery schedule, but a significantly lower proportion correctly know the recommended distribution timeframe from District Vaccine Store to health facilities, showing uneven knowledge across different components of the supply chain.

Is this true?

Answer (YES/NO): NO